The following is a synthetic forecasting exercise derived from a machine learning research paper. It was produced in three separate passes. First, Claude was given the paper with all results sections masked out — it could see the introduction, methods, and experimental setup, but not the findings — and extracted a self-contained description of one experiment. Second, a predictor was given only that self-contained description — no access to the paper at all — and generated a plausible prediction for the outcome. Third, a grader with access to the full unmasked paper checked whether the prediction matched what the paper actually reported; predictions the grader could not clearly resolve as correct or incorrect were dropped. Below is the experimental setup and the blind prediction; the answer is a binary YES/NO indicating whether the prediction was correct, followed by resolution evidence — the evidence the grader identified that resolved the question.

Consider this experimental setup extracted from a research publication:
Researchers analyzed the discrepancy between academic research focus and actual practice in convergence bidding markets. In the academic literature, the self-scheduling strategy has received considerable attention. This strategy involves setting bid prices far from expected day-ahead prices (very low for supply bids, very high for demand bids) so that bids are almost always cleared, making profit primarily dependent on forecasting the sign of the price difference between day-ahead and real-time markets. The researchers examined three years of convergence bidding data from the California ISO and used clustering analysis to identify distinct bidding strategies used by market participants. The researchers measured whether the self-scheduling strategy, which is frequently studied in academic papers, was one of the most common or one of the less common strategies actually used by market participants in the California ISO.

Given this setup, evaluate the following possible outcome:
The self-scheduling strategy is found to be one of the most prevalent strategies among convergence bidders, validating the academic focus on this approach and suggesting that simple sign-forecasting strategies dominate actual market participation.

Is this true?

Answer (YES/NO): NO